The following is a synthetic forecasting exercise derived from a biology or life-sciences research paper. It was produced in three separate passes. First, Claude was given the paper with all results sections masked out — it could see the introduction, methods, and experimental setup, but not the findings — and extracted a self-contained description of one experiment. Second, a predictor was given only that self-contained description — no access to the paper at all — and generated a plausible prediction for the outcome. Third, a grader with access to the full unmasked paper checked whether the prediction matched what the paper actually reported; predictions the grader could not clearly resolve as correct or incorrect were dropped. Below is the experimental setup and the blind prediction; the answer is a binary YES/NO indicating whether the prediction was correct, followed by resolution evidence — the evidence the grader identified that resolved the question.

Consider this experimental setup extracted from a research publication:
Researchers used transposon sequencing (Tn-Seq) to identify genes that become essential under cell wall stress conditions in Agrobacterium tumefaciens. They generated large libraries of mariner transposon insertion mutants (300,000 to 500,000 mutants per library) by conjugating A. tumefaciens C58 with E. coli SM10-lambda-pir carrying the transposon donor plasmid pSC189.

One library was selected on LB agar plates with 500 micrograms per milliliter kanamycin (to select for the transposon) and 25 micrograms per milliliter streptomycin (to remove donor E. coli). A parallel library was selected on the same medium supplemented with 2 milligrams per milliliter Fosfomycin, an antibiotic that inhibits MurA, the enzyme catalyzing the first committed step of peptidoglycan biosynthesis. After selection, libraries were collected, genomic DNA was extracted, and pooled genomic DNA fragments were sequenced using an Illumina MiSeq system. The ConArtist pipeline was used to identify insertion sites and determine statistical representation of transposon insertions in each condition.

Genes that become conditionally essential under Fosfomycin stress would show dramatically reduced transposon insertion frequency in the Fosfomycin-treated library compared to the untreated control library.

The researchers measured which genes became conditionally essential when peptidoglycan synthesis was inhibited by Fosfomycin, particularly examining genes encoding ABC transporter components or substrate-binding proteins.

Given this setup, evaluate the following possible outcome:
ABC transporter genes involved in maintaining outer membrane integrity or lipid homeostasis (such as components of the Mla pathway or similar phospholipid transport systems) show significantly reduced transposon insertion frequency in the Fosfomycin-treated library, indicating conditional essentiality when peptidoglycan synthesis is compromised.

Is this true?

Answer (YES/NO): NO